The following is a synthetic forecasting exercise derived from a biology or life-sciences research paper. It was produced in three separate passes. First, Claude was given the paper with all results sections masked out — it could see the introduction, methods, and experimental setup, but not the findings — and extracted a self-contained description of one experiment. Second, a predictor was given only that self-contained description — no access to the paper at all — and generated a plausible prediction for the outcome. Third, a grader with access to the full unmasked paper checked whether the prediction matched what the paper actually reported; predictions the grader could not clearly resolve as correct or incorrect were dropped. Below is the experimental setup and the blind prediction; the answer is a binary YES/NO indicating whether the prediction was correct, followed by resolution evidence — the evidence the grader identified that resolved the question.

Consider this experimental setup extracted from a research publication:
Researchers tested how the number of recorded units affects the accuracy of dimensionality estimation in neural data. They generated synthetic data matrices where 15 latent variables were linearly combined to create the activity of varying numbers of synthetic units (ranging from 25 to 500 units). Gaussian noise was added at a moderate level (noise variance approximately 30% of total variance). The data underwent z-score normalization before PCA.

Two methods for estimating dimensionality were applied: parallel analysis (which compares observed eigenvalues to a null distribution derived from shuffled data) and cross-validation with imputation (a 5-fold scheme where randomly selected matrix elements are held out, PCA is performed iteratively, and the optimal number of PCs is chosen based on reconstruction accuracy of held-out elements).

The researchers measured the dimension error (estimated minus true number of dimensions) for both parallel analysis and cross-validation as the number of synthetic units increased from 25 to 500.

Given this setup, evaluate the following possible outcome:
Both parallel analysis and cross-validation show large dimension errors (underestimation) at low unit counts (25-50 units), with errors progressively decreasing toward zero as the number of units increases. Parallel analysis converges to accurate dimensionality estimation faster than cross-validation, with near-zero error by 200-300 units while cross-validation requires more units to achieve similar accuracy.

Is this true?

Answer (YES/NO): NO